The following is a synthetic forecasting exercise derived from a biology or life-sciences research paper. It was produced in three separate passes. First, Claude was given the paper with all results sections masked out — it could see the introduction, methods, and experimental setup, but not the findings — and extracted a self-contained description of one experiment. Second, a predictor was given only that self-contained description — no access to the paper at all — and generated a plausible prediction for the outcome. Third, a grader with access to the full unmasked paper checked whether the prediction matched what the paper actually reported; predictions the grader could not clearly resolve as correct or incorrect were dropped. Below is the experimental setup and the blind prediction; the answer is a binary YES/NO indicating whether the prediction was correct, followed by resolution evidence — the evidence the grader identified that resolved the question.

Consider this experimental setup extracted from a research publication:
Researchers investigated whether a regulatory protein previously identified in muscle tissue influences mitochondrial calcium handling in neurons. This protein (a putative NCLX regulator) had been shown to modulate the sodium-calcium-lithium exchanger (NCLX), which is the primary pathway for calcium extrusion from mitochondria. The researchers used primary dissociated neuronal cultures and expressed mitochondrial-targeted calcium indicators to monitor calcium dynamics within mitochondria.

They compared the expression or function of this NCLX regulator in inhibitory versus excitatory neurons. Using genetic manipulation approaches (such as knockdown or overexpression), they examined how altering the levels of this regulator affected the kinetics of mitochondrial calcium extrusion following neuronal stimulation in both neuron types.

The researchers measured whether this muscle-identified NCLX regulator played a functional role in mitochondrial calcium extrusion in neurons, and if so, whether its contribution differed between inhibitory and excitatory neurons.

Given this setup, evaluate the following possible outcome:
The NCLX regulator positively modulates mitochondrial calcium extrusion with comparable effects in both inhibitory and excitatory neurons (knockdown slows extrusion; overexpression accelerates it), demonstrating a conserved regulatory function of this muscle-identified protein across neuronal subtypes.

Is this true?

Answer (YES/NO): NO